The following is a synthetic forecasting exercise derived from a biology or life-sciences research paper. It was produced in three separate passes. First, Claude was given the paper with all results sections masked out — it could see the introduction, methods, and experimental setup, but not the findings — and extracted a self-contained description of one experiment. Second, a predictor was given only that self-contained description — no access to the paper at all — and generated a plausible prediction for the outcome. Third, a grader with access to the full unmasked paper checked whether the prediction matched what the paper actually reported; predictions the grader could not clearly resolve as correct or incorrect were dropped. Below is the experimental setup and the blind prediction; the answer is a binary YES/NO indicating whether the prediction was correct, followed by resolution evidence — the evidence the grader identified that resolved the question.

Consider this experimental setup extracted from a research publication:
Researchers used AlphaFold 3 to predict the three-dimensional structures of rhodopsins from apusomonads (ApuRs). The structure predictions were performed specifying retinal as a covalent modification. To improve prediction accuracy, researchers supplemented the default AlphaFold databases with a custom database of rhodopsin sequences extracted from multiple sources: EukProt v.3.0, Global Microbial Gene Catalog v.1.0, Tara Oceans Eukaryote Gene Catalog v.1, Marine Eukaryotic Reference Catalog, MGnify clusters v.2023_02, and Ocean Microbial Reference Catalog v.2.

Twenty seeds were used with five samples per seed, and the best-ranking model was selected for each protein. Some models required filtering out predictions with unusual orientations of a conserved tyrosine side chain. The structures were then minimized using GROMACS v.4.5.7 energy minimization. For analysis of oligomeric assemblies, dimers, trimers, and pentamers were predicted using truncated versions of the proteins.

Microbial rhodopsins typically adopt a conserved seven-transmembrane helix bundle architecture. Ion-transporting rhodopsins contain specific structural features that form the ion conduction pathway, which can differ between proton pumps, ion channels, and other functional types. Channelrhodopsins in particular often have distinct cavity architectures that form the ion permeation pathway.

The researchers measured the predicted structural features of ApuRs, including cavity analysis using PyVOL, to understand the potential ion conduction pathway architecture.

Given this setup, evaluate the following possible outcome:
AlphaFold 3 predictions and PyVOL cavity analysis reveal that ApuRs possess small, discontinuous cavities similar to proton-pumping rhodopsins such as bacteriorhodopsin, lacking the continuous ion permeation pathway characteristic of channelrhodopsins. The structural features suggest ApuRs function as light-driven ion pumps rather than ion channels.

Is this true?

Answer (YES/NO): NO